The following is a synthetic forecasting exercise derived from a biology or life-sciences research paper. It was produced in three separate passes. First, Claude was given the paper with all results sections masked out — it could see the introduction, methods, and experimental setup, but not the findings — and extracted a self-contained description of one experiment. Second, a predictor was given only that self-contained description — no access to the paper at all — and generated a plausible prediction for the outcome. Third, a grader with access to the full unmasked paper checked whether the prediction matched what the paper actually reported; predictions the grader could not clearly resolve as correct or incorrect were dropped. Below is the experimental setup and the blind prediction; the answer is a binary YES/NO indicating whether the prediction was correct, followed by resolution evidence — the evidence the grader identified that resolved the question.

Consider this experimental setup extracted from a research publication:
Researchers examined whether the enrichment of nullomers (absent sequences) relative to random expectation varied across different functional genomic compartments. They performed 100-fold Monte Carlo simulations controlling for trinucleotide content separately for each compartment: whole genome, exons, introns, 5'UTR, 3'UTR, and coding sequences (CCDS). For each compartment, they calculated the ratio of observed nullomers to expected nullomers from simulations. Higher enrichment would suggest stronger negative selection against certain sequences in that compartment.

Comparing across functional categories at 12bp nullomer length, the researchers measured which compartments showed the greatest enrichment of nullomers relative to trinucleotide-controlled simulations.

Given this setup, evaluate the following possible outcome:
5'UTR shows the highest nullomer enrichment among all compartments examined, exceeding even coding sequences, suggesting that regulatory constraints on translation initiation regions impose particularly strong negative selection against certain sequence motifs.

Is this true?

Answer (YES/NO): NO